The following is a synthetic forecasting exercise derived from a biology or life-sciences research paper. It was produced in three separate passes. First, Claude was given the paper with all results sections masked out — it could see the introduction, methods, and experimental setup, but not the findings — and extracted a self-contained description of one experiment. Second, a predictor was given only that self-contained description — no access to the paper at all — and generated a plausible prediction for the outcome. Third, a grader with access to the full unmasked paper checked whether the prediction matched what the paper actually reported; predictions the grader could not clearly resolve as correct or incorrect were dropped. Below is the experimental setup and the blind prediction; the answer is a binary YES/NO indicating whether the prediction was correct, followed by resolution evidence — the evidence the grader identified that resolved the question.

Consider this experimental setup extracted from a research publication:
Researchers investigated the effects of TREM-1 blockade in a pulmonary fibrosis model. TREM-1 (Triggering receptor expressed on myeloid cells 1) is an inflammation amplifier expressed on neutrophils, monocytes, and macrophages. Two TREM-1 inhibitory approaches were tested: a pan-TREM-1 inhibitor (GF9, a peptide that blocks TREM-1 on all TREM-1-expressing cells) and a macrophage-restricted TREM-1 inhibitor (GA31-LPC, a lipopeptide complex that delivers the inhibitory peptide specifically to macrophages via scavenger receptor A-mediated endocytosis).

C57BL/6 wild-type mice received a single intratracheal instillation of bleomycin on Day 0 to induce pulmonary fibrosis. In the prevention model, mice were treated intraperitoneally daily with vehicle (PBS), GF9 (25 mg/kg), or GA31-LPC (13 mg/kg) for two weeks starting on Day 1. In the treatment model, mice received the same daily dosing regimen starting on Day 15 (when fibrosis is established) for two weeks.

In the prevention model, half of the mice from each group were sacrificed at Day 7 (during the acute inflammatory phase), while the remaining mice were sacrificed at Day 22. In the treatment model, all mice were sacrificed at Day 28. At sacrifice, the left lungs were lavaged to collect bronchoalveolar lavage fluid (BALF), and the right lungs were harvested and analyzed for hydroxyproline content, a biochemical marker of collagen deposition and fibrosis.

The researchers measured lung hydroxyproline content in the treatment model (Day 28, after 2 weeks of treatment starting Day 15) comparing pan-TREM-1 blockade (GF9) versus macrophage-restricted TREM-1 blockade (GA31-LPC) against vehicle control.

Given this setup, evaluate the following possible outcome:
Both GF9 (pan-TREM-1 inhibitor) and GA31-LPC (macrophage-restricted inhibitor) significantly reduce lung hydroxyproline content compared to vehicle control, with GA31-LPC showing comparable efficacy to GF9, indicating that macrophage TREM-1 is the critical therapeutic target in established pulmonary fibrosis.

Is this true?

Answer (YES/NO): YES